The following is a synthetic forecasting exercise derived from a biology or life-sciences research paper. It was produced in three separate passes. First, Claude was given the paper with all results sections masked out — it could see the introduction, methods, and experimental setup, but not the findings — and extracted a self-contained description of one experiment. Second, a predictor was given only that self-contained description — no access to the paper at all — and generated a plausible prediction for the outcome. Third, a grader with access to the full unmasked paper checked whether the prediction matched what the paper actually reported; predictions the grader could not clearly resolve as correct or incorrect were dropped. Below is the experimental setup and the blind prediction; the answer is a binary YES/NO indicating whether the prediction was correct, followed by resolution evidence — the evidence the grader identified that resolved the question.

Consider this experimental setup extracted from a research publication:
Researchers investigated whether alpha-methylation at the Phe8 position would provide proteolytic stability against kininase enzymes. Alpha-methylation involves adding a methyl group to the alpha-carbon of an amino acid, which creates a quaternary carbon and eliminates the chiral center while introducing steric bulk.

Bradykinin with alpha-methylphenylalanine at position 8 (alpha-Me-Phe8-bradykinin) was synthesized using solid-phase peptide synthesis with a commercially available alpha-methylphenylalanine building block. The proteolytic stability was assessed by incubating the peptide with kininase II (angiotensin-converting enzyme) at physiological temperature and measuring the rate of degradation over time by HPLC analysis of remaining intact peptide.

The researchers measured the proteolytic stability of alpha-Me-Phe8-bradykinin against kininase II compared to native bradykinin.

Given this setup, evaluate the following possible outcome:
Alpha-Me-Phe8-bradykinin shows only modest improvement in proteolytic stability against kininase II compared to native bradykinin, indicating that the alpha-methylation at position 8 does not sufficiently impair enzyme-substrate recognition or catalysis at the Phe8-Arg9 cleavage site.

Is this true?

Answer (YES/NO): YES